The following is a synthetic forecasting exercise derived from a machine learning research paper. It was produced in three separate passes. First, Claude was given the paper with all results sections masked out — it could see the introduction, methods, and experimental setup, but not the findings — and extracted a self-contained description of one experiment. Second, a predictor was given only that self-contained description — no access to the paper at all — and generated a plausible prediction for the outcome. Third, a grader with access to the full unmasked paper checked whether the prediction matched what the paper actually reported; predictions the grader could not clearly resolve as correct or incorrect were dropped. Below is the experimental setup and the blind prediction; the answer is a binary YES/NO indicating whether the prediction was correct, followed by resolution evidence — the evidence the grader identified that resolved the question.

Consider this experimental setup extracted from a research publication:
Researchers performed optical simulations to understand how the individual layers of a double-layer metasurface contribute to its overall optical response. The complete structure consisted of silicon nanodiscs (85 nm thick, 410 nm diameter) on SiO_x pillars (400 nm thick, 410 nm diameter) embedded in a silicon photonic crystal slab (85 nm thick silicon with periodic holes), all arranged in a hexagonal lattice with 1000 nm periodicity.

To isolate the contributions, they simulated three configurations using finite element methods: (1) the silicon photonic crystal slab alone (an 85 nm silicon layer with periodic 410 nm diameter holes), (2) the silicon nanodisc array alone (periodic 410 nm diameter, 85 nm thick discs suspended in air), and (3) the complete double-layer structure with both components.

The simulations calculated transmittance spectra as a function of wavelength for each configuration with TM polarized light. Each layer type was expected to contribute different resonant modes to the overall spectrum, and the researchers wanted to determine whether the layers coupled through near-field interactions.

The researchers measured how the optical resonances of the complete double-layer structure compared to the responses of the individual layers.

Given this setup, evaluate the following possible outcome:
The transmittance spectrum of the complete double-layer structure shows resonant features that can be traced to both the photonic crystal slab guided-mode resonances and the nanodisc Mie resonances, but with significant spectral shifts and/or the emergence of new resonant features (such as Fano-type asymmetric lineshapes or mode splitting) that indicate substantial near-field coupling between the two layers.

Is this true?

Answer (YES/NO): NO